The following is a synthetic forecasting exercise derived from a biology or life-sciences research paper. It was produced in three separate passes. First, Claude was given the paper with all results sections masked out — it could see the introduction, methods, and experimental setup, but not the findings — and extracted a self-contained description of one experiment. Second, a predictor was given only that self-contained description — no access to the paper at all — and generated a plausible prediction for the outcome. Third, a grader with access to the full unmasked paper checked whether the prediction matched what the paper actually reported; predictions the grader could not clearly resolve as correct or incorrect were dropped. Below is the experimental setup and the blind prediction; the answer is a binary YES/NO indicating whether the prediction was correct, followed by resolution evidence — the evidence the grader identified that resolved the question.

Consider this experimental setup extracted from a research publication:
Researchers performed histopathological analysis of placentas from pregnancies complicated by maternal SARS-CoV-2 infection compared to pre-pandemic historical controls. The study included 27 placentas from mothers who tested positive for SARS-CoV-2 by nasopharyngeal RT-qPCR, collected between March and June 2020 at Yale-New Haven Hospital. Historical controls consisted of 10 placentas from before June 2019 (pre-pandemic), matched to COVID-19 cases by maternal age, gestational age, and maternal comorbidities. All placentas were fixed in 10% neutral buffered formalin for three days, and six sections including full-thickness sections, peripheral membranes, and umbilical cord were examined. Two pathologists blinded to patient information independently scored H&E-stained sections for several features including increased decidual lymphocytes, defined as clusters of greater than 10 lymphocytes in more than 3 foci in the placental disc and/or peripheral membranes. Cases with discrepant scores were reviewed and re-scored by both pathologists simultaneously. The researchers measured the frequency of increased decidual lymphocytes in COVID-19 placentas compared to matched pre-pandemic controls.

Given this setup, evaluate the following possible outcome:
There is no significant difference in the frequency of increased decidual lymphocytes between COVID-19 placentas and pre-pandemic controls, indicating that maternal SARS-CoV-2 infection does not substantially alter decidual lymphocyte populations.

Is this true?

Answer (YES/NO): YES